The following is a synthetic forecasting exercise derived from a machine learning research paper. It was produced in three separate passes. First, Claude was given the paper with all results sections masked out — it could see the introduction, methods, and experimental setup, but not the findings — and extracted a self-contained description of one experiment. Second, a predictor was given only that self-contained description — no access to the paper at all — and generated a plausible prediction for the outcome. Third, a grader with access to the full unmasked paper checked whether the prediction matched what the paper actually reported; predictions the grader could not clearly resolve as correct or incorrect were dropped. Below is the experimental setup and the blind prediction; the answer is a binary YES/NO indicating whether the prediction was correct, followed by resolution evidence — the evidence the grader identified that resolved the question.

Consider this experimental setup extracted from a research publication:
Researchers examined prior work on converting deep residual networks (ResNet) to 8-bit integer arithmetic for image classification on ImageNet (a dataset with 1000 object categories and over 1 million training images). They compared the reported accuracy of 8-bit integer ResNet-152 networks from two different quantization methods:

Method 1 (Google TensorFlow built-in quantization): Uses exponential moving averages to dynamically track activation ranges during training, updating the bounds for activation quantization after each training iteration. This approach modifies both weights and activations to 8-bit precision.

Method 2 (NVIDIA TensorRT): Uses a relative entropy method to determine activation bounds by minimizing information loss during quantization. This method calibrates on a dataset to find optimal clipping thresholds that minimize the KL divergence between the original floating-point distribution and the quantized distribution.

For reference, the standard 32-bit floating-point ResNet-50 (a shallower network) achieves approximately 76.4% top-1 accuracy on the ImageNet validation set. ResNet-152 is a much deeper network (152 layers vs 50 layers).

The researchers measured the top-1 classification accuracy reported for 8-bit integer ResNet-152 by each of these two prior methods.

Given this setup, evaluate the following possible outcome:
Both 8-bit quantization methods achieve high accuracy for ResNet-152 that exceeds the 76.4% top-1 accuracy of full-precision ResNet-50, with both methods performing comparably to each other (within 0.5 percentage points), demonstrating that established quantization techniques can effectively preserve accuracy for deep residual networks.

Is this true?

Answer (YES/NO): NO